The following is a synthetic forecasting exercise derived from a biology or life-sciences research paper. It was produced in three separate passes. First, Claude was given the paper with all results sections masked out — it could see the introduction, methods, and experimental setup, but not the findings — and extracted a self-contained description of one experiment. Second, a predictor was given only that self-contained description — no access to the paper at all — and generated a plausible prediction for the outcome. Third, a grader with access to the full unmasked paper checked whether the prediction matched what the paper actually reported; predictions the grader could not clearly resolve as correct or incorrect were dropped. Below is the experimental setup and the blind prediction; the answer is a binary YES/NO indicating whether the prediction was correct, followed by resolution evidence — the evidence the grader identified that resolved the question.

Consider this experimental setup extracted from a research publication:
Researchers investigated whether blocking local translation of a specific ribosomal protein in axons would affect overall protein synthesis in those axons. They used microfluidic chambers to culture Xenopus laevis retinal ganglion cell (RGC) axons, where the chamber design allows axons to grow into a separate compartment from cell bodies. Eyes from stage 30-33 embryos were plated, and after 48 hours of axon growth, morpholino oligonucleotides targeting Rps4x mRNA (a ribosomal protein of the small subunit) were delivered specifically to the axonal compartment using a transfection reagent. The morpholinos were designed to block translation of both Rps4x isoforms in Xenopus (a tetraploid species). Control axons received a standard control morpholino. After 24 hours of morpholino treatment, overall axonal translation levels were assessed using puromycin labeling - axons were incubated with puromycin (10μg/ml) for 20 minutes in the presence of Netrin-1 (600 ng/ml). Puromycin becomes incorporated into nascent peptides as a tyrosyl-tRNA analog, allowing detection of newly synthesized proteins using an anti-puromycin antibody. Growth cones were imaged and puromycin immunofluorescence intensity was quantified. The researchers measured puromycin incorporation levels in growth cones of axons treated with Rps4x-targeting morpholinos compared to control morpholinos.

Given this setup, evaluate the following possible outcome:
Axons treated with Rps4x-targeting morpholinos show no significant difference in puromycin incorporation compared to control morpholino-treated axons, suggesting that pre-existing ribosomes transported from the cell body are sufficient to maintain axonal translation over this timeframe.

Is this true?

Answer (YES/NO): NO